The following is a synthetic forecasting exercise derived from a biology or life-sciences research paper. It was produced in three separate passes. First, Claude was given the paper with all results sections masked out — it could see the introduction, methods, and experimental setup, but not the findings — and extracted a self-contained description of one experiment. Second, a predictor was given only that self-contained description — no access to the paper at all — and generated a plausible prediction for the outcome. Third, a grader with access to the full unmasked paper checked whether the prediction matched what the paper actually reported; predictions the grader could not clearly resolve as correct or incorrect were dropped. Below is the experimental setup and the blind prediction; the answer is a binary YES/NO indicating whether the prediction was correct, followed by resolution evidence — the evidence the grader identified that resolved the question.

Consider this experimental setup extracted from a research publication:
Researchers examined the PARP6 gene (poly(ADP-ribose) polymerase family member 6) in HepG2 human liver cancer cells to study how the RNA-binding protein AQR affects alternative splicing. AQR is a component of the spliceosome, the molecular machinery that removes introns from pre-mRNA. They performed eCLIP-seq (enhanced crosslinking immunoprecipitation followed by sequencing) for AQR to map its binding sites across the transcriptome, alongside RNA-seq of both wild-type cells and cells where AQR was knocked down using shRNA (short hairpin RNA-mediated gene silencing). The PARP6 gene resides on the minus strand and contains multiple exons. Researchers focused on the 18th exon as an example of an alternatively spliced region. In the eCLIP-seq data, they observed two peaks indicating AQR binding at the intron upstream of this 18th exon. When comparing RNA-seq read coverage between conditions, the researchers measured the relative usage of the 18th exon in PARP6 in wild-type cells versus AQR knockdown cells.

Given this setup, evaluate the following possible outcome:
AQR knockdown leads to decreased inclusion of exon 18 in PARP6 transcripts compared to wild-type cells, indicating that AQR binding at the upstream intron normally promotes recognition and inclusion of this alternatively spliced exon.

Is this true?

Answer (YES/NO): YES